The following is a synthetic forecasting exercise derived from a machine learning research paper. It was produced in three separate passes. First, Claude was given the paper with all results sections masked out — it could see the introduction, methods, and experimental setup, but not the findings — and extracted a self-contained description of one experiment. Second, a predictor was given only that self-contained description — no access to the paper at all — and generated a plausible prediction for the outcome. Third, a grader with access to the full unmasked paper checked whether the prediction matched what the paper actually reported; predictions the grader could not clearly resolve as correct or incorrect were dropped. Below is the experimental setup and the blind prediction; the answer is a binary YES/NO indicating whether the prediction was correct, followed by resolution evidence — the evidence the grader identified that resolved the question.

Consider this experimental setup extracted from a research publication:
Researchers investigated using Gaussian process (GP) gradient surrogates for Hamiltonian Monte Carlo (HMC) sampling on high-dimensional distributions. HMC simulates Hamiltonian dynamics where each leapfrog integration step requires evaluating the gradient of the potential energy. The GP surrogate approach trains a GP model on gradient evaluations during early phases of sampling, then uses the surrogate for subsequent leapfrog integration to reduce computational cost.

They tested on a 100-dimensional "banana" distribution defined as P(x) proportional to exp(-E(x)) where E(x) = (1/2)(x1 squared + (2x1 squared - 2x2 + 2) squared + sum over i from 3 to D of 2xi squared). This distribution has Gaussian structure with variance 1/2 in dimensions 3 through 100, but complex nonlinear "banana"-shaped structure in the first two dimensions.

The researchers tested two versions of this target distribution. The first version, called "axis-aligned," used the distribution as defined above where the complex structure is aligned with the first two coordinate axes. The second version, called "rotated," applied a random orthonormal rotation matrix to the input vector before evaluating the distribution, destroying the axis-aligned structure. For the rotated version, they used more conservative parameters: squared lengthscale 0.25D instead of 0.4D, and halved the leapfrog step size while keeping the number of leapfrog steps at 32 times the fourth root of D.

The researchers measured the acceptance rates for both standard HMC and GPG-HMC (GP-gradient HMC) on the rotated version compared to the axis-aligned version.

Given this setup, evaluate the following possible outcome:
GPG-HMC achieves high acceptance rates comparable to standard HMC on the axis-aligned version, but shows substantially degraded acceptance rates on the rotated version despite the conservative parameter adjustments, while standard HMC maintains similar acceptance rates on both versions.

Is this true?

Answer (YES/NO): NO